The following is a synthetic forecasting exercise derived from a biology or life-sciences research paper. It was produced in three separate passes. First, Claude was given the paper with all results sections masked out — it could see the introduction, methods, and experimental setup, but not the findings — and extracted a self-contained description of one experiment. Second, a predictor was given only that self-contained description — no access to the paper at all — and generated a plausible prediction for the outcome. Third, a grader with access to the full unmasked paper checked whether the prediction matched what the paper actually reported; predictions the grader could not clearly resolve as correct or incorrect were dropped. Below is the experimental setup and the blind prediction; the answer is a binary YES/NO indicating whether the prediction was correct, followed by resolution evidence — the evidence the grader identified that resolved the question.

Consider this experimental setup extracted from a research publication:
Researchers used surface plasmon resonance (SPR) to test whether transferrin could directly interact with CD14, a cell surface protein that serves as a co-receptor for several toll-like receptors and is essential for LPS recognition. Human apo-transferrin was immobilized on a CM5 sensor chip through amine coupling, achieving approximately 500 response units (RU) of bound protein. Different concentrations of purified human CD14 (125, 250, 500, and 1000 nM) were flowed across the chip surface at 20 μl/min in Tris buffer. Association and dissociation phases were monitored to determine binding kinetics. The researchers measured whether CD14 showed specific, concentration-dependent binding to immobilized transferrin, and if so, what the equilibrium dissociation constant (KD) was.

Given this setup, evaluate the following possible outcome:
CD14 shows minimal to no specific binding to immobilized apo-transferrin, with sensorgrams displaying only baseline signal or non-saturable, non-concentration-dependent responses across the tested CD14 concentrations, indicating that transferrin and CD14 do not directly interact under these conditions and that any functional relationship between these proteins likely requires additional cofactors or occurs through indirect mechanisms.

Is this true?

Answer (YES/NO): NO